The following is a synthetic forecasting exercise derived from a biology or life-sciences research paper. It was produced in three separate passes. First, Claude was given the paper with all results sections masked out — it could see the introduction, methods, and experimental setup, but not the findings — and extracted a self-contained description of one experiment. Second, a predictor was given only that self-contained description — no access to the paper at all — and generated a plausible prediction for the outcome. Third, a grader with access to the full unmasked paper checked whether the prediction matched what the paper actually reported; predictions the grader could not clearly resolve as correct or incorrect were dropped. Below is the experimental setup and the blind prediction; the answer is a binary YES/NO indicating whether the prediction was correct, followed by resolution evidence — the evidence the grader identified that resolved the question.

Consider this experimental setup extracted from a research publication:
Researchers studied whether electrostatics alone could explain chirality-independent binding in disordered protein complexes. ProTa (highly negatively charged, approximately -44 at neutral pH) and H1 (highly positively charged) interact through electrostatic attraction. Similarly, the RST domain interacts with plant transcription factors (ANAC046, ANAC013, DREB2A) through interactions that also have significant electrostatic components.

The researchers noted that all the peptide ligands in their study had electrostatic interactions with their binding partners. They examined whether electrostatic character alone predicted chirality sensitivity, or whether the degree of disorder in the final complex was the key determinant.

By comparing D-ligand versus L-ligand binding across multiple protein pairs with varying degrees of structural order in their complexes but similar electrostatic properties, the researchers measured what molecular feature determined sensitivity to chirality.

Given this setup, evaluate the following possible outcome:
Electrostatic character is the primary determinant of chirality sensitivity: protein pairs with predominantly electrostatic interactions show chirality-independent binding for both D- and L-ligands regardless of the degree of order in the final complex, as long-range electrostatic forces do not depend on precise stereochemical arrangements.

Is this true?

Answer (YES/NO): NO